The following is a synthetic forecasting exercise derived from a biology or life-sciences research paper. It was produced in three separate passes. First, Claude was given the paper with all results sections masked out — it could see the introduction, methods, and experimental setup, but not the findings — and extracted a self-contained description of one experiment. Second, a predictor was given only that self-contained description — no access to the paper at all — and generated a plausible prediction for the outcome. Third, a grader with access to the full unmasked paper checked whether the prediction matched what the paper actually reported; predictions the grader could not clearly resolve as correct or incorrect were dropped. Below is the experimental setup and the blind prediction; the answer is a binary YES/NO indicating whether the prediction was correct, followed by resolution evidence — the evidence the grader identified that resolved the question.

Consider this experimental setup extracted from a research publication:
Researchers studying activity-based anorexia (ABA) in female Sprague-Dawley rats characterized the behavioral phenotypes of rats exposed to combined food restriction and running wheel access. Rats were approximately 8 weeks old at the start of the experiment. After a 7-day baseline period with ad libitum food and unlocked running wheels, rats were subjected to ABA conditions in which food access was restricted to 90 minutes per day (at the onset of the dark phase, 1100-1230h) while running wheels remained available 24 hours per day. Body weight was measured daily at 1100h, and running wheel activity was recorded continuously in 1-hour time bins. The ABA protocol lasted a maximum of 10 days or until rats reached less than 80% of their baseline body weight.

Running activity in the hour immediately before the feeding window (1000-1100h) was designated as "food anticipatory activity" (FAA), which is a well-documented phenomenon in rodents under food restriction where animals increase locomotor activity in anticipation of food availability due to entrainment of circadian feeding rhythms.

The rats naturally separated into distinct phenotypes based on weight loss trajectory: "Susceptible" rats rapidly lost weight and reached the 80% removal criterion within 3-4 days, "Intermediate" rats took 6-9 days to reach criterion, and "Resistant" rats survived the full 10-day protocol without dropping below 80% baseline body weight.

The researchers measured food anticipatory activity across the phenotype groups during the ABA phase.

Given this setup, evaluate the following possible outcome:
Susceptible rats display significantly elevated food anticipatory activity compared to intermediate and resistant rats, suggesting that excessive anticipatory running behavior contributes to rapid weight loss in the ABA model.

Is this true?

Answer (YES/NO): NO